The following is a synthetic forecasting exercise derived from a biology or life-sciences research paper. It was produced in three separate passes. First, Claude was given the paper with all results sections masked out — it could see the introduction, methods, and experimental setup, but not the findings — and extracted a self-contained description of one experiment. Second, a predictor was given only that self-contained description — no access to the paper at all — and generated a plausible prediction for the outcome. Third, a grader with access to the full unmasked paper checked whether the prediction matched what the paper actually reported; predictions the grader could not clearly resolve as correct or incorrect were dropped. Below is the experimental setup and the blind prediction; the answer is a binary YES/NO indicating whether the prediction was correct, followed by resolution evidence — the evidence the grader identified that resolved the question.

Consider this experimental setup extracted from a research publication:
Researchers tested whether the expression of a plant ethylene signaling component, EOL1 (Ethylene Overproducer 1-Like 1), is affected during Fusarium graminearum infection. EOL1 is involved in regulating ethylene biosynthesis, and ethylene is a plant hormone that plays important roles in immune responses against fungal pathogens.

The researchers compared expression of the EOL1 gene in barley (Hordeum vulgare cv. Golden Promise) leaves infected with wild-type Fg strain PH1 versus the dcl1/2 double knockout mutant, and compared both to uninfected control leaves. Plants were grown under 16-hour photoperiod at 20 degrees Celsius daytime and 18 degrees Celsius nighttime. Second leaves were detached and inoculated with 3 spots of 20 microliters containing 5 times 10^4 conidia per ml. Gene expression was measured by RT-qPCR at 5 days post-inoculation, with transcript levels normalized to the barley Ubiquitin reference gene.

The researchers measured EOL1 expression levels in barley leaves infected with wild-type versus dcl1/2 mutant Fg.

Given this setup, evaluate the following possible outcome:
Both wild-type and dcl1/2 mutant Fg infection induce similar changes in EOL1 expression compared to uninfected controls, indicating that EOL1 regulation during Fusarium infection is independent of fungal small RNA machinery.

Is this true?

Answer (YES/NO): NO